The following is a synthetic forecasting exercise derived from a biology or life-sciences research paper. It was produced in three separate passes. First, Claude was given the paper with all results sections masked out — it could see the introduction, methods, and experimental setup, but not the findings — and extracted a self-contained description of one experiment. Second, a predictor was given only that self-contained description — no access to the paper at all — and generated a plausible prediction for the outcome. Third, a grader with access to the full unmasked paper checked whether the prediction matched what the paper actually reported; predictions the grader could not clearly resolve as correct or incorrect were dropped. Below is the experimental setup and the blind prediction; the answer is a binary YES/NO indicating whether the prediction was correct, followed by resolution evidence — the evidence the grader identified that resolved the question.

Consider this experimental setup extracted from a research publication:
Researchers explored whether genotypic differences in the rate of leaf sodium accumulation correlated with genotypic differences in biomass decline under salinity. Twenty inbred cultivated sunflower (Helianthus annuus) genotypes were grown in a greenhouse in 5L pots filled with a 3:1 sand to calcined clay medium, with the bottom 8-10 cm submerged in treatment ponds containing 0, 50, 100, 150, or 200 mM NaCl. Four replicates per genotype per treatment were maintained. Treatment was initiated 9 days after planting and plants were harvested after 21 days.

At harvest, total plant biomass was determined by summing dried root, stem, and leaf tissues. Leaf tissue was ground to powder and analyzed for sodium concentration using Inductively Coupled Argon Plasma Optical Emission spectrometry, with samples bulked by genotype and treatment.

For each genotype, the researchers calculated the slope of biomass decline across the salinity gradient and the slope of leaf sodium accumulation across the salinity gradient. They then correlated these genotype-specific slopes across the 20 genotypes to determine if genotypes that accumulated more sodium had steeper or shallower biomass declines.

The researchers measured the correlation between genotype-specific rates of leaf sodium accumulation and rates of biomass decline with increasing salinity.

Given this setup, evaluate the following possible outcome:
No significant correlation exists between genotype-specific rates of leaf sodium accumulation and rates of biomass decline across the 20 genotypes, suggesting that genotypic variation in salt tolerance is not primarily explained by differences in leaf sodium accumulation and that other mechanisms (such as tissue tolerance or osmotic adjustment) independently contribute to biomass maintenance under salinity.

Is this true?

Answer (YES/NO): YES